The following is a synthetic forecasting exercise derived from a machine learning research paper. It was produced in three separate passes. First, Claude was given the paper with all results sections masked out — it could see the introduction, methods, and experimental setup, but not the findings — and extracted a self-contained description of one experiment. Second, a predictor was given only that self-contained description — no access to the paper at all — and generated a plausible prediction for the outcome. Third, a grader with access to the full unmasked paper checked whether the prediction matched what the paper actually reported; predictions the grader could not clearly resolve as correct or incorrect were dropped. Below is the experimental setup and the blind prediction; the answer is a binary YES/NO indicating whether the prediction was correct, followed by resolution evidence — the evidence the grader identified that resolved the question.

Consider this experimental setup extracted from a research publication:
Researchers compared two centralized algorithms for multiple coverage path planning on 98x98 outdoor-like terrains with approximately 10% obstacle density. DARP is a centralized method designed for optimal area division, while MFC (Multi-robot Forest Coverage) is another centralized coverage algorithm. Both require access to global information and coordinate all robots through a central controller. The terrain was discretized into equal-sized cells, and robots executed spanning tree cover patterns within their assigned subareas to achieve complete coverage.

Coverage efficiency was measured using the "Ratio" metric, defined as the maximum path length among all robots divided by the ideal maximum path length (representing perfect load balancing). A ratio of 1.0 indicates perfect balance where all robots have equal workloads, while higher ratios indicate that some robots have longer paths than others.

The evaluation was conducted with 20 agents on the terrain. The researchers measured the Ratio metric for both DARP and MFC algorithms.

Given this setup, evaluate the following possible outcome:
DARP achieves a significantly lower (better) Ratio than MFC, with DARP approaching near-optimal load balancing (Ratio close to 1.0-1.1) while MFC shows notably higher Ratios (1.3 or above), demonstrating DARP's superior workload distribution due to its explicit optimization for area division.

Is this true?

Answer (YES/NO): NO